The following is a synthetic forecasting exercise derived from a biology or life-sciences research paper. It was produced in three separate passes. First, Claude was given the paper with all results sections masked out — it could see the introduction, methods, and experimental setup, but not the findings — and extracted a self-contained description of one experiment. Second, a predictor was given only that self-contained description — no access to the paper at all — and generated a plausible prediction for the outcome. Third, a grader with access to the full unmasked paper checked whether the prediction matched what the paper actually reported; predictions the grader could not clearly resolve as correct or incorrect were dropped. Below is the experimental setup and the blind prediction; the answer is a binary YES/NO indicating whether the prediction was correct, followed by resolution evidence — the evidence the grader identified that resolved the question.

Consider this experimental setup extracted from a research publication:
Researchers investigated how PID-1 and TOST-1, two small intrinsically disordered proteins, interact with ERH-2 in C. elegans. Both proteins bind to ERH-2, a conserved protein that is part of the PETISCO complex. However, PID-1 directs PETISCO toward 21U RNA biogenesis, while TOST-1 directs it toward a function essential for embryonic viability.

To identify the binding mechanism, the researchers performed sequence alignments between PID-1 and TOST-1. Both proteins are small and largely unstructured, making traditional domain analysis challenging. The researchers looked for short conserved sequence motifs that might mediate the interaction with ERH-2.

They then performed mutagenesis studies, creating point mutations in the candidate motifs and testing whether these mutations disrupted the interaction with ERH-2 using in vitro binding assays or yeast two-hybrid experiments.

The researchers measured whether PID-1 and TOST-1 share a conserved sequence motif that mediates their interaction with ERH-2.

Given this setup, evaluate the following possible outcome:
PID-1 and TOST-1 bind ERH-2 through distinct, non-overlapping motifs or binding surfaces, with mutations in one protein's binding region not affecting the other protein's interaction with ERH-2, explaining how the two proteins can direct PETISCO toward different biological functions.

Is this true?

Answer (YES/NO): NO